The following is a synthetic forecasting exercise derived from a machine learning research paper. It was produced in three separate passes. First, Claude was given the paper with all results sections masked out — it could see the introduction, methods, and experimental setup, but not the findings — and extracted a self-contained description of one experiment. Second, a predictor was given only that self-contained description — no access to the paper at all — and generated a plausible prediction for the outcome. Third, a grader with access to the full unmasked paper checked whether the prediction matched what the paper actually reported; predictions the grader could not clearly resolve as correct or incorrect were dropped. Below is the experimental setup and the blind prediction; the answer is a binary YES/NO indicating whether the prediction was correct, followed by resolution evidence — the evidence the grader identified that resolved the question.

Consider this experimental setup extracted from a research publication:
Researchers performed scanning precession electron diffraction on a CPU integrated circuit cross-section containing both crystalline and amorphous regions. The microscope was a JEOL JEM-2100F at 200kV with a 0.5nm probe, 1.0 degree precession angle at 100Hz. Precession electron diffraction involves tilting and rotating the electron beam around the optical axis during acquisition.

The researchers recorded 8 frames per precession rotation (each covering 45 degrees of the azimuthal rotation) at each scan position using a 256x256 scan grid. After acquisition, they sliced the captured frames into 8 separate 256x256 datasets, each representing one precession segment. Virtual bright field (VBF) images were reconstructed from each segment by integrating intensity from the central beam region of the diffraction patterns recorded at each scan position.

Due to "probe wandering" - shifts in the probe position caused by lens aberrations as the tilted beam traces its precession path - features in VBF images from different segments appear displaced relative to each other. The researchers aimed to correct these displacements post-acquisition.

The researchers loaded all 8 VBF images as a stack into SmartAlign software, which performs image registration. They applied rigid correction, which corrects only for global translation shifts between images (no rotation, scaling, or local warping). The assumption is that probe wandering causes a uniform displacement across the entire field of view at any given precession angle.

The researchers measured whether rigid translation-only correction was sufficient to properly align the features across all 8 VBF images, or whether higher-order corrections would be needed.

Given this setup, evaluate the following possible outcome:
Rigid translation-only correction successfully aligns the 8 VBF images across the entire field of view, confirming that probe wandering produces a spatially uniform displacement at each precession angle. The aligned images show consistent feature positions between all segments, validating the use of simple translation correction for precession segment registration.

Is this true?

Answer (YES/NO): YES